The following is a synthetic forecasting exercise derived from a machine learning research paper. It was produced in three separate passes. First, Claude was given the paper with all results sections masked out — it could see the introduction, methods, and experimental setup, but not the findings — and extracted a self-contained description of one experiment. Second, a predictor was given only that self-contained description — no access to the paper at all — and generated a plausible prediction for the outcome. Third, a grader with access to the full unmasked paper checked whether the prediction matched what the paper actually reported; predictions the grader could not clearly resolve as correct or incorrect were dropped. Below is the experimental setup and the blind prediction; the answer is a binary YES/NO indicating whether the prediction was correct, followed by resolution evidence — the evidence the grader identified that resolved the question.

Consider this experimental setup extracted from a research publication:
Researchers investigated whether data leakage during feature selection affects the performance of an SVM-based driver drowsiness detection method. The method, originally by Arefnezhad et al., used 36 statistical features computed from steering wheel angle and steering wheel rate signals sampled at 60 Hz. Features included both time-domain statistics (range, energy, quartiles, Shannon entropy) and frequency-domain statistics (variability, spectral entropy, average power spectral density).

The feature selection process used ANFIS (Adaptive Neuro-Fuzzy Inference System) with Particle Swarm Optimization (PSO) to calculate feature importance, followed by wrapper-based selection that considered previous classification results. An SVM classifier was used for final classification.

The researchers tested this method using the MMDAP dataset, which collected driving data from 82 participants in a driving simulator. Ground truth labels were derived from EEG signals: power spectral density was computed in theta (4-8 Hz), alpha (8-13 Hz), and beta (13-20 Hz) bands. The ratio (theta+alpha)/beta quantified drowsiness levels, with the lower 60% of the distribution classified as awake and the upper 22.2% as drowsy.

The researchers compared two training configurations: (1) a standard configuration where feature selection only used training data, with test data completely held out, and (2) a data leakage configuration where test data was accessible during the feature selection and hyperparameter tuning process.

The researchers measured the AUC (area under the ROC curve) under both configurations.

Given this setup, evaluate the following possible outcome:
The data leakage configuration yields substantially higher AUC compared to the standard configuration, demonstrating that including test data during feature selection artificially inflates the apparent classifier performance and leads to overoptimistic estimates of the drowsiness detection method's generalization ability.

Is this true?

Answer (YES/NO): YES